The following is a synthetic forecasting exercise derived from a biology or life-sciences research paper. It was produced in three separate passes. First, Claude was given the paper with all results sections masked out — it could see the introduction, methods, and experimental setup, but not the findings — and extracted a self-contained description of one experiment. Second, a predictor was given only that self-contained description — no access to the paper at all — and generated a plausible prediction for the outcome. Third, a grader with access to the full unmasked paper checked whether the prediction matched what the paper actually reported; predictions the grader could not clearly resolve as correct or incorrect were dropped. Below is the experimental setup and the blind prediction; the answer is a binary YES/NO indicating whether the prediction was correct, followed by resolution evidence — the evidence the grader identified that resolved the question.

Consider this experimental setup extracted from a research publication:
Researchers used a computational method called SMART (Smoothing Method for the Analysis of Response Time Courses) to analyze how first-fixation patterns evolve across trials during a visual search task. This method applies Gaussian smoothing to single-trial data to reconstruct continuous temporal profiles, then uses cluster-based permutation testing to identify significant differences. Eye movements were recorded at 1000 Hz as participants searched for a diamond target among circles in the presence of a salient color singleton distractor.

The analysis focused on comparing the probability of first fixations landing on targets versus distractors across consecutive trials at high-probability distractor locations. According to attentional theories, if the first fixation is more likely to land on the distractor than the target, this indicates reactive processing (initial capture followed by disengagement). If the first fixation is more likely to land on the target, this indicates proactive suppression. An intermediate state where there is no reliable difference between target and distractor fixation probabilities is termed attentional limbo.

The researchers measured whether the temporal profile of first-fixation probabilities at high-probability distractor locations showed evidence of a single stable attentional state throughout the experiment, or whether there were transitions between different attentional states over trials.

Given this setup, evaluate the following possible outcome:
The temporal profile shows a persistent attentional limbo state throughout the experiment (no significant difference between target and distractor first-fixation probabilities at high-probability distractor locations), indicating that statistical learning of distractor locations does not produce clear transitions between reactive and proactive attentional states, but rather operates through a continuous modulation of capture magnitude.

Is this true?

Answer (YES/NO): NO